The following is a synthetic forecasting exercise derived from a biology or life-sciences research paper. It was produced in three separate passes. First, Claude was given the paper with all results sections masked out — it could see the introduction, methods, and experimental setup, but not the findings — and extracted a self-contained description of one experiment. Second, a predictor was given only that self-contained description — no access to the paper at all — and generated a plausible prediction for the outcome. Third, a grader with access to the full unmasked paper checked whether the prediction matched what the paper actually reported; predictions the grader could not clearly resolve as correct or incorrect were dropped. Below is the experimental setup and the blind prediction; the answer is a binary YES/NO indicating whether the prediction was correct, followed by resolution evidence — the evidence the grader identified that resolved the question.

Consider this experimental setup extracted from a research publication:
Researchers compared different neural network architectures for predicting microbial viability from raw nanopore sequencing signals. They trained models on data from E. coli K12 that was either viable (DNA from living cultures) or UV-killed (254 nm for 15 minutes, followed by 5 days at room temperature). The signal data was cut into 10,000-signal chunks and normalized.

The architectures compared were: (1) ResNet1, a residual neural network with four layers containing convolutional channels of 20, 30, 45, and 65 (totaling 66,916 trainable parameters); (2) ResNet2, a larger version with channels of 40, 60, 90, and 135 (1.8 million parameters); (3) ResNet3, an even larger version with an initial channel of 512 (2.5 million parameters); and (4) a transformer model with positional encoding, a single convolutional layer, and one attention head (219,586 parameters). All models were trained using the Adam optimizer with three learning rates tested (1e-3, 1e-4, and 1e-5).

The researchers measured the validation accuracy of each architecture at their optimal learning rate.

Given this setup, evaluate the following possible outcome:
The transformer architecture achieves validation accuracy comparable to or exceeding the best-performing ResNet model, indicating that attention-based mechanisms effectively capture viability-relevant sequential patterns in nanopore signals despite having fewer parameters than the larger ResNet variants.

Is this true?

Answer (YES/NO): NO